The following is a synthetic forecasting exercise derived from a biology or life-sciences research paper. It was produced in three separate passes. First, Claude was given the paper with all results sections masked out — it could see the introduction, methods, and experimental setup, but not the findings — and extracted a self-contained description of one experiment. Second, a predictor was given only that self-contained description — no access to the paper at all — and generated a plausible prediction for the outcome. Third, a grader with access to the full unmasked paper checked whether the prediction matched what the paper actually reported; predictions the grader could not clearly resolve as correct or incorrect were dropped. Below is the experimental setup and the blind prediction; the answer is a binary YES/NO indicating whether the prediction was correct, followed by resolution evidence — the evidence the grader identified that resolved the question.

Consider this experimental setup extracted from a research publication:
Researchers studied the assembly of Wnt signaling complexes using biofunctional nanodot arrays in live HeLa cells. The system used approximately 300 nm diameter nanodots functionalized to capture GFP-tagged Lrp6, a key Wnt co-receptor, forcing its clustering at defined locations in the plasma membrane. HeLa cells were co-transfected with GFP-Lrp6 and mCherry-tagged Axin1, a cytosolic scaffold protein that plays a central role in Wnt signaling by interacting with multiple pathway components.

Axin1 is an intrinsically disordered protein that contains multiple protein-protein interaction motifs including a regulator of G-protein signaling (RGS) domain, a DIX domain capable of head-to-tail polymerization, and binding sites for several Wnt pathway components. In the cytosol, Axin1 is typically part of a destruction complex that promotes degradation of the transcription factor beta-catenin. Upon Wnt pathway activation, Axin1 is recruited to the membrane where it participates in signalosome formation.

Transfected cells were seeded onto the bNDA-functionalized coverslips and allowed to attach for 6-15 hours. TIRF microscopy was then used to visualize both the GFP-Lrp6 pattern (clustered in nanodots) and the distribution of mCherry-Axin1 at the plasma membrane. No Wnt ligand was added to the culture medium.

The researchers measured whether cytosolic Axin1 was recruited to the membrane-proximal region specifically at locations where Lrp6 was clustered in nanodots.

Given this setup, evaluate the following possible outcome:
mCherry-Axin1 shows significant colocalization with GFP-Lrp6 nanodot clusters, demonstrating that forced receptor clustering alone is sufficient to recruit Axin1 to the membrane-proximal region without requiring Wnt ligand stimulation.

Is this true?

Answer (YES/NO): YES